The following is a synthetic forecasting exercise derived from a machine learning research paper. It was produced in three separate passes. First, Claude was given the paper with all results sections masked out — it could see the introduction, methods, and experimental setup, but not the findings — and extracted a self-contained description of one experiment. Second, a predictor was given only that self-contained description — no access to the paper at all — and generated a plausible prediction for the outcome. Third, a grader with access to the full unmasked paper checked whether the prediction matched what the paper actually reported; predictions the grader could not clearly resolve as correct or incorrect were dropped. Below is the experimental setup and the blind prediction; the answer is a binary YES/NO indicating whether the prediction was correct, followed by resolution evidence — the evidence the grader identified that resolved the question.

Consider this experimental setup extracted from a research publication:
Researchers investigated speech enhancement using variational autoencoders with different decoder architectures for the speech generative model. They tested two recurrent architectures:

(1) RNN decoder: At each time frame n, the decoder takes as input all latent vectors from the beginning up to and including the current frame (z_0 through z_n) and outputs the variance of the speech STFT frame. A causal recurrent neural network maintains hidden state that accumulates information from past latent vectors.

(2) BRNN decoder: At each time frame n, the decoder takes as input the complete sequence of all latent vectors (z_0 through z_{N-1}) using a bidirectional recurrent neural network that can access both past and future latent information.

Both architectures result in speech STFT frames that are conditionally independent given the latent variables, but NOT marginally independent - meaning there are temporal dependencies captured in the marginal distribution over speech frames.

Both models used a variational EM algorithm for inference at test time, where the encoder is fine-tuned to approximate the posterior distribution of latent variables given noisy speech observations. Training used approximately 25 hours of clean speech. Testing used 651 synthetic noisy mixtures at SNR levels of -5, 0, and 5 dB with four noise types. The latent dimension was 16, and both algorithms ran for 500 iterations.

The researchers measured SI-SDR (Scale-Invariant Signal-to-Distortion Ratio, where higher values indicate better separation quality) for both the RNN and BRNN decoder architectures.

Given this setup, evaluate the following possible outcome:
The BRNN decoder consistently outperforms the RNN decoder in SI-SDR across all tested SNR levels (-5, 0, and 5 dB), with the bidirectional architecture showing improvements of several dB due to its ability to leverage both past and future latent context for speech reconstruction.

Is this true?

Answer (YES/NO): NO